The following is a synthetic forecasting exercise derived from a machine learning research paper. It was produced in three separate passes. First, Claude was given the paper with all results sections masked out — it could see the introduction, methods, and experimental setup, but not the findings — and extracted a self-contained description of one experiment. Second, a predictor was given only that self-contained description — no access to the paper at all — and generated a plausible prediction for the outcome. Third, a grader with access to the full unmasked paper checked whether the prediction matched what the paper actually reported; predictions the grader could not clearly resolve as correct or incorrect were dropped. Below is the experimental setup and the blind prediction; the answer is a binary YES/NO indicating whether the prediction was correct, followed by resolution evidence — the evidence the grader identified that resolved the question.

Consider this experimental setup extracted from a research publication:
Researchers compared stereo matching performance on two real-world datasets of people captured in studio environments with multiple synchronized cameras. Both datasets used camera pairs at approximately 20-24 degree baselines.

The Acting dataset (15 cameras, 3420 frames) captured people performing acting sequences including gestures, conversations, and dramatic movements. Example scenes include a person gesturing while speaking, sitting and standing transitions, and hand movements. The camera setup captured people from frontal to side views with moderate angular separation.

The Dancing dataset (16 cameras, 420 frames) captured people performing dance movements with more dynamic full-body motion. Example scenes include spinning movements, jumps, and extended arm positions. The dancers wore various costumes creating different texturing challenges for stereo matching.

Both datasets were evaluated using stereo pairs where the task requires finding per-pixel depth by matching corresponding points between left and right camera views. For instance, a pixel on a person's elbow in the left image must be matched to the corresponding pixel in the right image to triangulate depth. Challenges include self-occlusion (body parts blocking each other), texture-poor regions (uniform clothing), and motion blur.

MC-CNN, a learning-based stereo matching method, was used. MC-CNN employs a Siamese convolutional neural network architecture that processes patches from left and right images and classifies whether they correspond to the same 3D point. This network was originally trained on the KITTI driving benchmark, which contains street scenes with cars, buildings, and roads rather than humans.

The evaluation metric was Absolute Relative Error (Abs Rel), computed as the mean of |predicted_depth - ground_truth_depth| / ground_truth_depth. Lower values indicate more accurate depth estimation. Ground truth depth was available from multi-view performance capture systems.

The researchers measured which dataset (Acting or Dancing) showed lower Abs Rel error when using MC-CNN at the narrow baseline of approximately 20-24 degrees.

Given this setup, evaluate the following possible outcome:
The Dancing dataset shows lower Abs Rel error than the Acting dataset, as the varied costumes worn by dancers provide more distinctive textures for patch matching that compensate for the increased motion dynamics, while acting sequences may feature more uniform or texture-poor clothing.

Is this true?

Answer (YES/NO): YES